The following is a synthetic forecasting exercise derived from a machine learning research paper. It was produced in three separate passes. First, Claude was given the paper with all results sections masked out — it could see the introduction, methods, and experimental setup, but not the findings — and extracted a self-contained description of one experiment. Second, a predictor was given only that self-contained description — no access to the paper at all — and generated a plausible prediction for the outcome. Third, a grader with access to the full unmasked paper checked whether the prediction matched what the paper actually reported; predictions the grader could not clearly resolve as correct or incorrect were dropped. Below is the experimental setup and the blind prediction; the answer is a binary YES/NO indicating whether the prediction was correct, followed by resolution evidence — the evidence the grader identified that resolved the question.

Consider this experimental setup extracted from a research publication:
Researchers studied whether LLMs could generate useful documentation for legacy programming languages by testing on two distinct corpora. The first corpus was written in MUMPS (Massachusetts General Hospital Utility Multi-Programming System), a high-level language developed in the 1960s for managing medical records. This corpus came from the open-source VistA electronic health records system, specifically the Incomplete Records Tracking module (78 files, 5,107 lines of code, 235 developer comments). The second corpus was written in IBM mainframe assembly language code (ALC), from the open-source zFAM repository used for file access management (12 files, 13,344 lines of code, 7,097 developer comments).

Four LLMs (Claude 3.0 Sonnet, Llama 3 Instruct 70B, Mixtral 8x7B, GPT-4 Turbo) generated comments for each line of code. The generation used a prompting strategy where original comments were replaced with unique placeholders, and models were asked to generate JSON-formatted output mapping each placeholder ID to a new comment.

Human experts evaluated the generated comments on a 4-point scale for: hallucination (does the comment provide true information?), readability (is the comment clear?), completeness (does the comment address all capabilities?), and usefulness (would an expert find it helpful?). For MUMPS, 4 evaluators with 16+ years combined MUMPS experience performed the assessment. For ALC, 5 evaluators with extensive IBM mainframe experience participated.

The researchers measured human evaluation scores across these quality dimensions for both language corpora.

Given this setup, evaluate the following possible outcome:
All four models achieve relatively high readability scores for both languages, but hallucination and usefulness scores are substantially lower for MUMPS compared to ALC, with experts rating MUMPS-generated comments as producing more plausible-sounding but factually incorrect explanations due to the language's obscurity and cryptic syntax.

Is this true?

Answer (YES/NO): NO